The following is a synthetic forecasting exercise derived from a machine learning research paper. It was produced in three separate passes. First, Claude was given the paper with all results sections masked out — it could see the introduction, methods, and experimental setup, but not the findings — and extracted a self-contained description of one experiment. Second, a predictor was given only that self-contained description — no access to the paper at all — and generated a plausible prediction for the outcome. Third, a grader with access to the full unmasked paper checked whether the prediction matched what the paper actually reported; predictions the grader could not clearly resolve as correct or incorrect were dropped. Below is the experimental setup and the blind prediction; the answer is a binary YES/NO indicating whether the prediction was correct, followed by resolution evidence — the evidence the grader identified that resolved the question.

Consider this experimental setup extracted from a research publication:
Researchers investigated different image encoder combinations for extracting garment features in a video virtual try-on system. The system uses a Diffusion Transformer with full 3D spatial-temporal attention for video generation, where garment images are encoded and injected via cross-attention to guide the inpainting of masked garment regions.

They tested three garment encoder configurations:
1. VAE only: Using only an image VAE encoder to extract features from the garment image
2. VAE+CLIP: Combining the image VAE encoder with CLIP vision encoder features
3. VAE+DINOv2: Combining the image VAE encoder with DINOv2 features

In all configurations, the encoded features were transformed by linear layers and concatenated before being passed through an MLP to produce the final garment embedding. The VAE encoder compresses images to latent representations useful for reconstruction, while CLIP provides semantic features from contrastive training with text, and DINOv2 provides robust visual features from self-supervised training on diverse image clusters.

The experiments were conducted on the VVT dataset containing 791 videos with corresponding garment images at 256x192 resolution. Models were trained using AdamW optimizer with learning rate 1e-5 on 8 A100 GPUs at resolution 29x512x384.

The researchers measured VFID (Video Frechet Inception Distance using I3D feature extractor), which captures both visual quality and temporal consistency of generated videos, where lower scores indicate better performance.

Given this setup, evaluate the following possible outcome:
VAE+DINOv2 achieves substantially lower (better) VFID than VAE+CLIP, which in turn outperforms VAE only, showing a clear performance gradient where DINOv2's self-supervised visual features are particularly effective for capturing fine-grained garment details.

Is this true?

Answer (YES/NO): NO